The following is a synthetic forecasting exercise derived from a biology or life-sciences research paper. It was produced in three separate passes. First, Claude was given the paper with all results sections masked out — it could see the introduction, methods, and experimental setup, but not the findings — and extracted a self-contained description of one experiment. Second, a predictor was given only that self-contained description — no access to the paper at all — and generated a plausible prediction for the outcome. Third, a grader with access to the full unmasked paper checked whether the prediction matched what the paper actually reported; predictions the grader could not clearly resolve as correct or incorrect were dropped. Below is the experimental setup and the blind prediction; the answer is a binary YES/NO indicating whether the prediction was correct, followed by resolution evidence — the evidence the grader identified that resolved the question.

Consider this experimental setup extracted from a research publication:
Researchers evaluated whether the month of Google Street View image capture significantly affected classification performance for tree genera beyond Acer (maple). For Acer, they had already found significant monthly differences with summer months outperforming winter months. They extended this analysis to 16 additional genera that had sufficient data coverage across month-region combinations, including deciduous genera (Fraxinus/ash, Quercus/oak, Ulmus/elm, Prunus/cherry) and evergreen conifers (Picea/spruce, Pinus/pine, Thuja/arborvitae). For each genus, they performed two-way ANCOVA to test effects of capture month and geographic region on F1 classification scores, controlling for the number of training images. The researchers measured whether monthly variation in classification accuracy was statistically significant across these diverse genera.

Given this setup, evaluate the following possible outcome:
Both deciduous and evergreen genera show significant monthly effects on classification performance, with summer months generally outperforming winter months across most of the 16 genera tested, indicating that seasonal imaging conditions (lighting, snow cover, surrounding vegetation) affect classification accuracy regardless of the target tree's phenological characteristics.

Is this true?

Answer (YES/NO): NO